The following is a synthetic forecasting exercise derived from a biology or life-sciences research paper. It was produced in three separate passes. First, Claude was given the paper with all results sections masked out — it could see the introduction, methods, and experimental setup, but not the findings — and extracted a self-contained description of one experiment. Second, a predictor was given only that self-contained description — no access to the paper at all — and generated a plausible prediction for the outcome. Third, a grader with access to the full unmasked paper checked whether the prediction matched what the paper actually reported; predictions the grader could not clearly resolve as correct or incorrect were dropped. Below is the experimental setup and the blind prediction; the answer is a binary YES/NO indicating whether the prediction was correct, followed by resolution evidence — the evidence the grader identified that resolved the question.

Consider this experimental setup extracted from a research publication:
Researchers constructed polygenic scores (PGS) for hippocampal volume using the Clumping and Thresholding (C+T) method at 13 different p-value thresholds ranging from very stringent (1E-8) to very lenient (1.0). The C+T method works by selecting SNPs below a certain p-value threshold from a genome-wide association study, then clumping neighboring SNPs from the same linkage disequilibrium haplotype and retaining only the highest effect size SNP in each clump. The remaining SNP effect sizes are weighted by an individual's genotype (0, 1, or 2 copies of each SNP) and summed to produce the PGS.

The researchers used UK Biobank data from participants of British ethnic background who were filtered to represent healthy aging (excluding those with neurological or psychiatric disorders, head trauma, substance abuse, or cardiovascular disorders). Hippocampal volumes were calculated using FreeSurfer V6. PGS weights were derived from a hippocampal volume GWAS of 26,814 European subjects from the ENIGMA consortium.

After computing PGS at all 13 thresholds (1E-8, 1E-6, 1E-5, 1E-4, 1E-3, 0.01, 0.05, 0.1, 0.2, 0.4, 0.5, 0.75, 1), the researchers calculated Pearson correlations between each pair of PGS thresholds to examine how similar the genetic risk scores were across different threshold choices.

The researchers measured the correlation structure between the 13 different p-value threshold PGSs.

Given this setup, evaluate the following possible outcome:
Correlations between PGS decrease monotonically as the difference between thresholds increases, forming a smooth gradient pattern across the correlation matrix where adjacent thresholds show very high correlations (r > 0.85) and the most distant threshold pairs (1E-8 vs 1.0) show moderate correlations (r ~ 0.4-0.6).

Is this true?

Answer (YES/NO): NO